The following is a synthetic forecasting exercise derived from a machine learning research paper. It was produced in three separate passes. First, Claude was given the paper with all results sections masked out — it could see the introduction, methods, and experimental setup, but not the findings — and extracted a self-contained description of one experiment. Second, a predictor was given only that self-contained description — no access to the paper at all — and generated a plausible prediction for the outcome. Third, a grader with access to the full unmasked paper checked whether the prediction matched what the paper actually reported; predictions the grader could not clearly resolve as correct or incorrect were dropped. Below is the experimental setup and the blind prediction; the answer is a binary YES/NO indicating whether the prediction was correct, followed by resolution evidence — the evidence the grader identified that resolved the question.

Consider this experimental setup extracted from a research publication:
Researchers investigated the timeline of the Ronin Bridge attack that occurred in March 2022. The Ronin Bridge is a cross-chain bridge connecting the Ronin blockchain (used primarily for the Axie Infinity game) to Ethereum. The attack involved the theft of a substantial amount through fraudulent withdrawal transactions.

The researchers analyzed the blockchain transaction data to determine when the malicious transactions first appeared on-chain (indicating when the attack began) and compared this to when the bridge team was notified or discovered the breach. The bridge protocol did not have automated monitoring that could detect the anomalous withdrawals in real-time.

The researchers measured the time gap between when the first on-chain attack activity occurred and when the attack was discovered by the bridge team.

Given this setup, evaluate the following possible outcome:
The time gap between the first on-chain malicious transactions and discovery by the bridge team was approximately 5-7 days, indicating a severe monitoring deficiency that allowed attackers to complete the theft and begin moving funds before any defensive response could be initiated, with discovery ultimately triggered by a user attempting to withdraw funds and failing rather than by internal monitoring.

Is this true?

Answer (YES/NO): YES